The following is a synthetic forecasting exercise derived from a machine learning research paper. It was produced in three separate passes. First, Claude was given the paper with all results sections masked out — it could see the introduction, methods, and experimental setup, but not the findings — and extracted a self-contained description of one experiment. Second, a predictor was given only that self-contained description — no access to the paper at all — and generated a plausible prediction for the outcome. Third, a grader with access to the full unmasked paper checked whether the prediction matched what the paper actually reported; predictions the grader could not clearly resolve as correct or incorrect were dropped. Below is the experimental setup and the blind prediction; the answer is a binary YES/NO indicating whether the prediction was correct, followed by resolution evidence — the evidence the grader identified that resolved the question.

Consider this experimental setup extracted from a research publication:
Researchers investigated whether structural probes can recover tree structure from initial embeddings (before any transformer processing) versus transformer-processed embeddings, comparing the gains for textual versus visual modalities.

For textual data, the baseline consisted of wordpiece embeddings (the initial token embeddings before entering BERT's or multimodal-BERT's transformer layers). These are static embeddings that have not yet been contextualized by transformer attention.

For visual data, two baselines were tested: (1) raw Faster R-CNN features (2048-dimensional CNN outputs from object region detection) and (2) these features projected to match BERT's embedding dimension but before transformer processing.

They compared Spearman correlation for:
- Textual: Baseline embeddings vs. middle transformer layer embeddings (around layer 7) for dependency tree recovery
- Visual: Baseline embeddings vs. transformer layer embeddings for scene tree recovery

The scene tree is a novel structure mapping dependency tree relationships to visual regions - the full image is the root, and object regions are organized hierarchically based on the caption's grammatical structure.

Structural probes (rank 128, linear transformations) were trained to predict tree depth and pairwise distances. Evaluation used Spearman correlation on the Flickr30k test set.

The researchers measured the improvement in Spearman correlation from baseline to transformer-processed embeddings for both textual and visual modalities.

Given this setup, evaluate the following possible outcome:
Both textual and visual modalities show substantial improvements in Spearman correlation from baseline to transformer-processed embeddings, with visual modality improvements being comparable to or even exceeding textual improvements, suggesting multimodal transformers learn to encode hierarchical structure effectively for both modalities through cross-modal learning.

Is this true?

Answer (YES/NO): NO